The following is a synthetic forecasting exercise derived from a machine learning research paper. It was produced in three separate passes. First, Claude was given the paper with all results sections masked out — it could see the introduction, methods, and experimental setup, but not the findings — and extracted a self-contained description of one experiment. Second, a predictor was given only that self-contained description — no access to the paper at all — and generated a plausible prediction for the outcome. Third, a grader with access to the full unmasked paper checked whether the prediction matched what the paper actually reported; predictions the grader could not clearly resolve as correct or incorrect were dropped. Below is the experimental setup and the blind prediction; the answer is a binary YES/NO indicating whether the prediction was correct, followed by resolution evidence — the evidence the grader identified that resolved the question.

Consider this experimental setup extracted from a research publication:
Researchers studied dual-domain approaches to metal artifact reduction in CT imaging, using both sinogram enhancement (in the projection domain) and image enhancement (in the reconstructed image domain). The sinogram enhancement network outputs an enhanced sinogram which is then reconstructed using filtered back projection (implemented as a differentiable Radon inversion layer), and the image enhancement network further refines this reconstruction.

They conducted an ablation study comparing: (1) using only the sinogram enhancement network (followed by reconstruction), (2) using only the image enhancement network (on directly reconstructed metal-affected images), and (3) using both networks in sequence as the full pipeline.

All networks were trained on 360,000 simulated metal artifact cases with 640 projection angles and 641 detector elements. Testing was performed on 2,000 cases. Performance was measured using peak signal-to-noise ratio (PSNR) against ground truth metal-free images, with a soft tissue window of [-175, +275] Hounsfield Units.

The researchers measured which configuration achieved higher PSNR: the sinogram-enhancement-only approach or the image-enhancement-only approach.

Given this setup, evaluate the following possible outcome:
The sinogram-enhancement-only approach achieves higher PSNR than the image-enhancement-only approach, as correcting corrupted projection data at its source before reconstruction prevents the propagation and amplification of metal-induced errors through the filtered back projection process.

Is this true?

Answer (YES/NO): NO